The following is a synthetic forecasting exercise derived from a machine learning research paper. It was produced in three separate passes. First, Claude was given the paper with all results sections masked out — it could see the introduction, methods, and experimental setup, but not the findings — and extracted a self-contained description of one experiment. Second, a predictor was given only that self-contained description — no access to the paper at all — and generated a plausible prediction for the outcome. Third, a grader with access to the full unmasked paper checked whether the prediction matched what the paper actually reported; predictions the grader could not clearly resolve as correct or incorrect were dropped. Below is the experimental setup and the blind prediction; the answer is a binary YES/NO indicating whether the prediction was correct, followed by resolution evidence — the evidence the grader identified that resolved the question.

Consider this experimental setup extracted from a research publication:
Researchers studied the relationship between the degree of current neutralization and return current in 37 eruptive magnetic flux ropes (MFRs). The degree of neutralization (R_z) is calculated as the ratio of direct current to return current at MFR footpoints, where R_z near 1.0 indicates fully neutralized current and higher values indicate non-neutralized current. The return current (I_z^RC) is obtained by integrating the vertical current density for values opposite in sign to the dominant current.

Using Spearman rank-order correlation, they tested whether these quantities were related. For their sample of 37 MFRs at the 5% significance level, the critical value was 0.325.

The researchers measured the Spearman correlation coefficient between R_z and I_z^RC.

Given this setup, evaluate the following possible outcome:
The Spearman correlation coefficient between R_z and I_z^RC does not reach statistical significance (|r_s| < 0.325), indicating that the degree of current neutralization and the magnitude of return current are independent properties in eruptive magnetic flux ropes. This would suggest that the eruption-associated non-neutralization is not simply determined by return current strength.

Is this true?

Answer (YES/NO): NO